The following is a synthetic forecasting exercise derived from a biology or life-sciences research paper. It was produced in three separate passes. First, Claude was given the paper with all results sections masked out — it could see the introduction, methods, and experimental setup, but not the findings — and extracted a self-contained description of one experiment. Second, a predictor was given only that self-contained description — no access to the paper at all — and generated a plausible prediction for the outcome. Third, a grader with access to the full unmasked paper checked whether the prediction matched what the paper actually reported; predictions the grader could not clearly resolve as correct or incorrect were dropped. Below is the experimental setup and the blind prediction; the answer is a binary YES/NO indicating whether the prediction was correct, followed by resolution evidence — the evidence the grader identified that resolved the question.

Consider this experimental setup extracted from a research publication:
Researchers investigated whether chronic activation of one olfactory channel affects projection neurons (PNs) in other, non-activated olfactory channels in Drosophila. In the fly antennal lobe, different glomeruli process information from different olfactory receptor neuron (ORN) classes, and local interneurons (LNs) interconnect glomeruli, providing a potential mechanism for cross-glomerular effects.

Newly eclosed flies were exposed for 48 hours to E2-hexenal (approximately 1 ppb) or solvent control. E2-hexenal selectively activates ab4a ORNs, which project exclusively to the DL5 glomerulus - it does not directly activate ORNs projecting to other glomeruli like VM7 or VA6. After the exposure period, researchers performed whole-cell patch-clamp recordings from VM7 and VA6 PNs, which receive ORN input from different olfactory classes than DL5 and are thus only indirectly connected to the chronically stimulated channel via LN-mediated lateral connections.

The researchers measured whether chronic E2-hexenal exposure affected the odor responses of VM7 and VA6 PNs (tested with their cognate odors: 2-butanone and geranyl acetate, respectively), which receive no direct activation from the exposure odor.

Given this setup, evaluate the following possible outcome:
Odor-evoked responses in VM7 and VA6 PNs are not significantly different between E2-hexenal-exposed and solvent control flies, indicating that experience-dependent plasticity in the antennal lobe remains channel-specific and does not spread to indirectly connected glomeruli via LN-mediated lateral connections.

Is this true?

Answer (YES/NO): NO